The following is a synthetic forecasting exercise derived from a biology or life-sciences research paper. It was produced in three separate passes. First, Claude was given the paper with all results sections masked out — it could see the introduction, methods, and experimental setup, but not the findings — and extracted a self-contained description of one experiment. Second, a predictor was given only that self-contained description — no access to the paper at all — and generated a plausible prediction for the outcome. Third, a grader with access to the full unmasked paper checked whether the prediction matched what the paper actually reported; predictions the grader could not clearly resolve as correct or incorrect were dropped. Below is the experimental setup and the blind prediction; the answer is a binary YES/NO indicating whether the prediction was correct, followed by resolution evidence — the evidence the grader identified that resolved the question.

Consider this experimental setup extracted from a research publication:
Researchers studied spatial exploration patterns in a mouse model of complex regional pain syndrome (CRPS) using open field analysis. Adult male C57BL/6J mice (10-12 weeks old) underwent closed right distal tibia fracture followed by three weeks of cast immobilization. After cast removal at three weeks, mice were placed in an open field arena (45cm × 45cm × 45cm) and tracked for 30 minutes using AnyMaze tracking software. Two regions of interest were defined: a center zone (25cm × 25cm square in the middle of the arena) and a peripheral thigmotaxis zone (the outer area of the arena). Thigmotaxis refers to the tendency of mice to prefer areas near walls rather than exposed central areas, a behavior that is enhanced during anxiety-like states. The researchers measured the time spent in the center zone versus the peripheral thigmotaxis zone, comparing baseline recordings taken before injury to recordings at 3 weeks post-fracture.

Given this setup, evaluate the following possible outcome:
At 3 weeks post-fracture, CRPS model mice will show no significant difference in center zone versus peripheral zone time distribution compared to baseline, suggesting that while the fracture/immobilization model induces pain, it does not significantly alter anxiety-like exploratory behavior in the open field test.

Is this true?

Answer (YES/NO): NO